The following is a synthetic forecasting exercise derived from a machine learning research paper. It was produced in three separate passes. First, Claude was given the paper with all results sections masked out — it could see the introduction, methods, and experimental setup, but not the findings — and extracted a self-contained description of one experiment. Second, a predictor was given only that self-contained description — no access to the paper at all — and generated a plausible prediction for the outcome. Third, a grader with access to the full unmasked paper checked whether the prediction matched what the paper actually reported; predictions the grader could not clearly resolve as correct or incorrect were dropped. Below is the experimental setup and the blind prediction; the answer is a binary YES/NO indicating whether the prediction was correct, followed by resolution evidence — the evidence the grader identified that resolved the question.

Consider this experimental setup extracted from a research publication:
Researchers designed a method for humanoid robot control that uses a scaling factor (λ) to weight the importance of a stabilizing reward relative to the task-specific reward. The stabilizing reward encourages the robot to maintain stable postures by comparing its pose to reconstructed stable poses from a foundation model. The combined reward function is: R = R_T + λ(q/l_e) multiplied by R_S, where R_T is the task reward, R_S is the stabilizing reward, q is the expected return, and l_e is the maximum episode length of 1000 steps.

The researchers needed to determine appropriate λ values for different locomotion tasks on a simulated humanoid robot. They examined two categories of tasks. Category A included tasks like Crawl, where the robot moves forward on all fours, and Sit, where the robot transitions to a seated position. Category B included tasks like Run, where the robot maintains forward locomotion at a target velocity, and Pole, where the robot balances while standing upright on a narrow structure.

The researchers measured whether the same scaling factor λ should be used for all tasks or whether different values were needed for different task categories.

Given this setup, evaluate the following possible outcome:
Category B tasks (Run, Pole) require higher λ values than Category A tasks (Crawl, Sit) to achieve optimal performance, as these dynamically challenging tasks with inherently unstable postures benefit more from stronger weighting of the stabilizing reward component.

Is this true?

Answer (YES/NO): YES